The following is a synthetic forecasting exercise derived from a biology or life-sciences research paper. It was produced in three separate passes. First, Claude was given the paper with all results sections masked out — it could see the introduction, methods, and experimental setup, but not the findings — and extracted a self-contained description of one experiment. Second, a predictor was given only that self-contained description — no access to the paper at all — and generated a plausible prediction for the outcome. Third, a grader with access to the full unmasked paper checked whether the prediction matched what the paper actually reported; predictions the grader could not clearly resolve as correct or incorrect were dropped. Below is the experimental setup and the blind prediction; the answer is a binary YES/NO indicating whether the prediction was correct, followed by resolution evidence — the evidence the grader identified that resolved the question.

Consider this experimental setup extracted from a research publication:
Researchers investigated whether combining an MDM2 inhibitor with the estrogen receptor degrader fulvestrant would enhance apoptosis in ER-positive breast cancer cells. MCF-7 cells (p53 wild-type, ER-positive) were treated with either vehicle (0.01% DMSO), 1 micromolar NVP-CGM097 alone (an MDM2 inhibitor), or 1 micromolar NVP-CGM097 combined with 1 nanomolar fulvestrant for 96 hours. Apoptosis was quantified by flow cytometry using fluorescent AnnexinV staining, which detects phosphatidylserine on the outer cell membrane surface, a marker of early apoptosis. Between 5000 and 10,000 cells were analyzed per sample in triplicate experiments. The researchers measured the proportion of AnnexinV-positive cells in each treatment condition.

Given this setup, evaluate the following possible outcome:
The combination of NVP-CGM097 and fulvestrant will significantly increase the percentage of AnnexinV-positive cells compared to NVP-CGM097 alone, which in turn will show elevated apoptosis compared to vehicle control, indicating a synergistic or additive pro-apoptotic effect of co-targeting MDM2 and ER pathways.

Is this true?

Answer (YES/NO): NO